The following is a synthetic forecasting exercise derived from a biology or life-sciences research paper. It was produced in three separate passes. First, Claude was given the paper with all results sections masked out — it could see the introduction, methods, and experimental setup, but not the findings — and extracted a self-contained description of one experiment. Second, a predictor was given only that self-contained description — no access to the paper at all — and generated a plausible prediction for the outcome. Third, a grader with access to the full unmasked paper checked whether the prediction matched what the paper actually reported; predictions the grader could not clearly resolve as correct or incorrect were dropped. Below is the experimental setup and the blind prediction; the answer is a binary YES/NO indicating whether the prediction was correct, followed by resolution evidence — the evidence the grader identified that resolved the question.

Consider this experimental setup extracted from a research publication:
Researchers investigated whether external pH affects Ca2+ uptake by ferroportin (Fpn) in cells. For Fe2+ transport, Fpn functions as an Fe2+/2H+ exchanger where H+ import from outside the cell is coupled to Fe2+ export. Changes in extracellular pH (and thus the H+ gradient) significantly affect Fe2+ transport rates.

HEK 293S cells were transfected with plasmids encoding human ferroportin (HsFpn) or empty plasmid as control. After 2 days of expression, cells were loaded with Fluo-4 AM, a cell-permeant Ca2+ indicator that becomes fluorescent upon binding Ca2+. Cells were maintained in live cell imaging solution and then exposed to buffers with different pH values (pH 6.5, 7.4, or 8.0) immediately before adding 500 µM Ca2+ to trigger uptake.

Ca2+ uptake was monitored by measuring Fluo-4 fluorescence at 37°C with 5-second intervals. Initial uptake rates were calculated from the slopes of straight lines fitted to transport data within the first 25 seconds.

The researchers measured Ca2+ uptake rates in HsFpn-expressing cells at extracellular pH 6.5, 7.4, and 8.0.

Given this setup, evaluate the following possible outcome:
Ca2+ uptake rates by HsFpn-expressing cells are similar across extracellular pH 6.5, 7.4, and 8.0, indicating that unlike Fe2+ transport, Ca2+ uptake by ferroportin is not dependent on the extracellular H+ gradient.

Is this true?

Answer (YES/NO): YES